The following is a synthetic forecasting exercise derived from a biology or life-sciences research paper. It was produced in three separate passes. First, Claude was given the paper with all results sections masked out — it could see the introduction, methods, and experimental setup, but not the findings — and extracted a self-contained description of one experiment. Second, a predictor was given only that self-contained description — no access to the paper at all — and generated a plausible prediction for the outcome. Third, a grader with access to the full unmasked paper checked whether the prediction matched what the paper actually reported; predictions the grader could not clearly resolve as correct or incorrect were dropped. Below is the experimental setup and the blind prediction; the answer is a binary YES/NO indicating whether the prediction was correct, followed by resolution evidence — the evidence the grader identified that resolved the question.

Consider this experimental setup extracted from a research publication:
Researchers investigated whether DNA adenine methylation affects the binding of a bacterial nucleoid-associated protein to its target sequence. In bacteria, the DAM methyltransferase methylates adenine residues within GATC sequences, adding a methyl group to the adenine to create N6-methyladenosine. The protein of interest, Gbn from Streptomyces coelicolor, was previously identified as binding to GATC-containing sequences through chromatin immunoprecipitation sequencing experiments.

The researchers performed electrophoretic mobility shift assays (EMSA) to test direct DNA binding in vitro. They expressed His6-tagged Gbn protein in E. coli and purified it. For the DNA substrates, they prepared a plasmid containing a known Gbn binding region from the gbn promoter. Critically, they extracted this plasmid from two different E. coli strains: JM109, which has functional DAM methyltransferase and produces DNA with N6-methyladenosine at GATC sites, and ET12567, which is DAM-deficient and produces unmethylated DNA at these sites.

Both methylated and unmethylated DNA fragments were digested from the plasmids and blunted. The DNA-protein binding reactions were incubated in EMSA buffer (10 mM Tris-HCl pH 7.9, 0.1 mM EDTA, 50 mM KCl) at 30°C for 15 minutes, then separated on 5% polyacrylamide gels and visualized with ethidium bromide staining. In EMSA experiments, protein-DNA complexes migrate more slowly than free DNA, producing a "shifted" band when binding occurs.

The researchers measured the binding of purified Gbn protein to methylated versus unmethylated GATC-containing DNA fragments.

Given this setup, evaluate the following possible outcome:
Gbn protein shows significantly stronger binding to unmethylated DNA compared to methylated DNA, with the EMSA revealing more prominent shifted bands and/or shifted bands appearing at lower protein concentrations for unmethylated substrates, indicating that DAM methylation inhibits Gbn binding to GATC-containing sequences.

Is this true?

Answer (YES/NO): YES